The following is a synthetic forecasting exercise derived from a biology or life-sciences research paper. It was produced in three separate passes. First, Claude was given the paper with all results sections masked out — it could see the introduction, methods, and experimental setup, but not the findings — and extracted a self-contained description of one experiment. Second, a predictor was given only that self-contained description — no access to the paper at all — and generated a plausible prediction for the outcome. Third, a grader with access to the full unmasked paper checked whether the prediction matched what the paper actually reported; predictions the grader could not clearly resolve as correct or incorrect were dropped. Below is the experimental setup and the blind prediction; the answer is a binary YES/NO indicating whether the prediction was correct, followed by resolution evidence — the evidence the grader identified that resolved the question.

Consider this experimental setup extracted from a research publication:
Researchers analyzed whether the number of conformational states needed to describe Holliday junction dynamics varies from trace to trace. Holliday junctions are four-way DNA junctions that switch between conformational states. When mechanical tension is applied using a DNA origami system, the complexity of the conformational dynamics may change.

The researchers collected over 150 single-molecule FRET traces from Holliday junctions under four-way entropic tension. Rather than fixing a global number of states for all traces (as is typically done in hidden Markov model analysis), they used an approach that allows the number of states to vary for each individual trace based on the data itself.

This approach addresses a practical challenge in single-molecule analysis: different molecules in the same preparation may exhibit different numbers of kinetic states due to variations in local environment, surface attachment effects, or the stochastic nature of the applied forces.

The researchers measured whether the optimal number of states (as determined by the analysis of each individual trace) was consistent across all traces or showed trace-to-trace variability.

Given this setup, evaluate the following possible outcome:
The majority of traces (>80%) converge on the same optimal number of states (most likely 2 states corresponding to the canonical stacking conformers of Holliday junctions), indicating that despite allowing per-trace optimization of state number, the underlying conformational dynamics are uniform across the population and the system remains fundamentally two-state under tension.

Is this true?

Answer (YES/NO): NO